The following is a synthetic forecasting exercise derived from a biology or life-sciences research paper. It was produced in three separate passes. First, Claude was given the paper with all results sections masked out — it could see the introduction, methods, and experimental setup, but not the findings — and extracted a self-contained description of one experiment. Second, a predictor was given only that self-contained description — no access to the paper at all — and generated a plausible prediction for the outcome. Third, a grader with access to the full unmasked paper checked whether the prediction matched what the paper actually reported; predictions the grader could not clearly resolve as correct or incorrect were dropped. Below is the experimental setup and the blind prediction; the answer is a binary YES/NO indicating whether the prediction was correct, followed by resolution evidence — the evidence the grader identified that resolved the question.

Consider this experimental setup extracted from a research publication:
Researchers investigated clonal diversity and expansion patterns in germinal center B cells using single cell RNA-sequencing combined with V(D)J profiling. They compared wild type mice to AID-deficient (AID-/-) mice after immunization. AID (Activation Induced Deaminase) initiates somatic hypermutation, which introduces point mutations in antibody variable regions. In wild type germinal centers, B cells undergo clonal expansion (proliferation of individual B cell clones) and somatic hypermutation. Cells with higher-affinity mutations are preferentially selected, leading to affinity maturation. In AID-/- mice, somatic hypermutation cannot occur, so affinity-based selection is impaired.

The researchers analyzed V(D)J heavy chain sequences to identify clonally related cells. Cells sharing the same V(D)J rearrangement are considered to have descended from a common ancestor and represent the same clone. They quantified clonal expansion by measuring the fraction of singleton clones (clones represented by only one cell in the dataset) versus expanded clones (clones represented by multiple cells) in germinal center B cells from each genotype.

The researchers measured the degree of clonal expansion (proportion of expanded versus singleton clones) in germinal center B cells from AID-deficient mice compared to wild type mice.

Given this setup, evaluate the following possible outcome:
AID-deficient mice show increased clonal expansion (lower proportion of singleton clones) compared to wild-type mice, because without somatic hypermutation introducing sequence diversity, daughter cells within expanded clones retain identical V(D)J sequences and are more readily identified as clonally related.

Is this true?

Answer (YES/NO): YES